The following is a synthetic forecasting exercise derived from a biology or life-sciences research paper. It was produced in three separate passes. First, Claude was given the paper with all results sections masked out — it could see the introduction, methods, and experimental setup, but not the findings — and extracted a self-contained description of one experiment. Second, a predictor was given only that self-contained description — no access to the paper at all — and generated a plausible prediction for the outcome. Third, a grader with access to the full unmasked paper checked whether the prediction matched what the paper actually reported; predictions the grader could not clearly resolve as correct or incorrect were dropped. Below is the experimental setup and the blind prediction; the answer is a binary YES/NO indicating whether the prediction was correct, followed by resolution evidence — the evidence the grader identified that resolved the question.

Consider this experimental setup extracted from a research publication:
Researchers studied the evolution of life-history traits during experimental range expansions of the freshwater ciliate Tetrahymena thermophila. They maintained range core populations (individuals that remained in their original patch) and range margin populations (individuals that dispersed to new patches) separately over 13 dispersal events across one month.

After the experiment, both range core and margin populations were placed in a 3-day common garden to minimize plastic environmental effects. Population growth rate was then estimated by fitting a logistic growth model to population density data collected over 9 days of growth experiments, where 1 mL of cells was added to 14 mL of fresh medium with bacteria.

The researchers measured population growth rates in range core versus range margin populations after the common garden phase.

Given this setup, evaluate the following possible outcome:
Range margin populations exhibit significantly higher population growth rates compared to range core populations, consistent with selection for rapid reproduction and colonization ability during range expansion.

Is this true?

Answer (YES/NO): YES